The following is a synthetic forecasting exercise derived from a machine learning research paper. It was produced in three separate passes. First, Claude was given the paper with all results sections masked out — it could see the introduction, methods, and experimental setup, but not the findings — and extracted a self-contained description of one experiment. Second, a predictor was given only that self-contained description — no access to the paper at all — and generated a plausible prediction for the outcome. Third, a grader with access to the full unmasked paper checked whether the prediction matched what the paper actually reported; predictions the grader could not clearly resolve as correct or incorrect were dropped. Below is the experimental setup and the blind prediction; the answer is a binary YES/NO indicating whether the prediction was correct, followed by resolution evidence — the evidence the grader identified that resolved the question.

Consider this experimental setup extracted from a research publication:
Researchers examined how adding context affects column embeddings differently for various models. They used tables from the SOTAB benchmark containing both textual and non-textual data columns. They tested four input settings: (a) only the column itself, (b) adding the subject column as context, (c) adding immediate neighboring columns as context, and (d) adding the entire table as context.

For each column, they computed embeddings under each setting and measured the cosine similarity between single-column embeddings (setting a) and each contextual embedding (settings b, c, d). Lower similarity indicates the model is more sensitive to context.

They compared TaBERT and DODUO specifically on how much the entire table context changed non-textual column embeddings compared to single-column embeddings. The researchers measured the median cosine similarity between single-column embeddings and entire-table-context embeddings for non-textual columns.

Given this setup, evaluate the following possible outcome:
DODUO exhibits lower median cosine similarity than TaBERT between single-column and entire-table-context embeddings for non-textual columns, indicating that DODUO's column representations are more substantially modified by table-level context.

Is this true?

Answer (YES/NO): YES